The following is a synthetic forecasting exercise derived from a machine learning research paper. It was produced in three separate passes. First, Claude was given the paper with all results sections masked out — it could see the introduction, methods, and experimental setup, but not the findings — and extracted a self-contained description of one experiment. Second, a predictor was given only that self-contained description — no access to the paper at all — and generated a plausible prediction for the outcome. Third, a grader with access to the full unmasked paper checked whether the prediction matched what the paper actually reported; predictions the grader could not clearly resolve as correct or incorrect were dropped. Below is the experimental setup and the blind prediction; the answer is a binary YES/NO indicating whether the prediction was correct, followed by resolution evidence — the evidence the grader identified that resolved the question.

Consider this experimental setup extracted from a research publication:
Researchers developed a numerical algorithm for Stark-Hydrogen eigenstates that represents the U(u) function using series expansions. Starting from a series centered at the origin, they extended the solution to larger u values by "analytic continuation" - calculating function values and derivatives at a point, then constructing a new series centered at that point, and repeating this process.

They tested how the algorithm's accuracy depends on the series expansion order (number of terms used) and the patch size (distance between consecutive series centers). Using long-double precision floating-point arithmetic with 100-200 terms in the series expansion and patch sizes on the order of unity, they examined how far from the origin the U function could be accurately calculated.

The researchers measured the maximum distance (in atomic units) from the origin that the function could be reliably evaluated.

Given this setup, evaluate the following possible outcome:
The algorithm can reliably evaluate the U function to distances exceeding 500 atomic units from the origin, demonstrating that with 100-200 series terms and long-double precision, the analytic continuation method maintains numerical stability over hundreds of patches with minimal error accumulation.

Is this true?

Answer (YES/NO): YES